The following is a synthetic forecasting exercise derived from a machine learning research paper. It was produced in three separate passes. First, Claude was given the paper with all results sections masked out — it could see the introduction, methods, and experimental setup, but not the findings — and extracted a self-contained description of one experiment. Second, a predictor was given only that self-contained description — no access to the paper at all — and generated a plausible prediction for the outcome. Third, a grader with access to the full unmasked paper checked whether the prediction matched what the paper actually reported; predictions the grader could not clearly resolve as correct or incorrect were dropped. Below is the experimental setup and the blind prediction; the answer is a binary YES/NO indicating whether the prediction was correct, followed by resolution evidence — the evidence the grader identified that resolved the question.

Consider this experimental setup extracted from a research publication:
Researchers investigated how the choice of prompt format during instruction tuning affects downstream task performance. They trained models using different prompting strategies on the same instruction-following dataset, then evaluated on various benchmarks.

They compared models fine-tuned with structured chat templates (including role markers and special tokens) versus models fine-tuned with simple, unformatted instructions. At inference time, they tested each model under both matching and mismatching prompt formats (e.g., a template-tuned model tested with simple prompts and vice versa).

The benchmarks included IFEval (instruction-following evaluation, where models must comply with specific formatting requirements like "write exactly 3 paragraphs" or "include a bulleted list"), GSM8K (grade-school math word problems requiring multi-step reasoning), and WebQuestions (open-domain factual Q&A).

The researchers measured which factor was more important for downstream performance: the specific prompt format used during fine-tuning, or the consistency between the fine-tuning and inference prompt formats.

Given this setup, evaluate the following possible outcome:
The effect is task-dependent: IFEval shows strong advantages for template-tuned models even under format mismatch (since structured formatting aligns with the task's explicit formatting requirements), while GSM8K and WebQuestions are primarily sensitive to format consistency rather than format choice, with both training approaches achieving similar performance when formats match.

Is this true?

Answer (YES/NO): NO